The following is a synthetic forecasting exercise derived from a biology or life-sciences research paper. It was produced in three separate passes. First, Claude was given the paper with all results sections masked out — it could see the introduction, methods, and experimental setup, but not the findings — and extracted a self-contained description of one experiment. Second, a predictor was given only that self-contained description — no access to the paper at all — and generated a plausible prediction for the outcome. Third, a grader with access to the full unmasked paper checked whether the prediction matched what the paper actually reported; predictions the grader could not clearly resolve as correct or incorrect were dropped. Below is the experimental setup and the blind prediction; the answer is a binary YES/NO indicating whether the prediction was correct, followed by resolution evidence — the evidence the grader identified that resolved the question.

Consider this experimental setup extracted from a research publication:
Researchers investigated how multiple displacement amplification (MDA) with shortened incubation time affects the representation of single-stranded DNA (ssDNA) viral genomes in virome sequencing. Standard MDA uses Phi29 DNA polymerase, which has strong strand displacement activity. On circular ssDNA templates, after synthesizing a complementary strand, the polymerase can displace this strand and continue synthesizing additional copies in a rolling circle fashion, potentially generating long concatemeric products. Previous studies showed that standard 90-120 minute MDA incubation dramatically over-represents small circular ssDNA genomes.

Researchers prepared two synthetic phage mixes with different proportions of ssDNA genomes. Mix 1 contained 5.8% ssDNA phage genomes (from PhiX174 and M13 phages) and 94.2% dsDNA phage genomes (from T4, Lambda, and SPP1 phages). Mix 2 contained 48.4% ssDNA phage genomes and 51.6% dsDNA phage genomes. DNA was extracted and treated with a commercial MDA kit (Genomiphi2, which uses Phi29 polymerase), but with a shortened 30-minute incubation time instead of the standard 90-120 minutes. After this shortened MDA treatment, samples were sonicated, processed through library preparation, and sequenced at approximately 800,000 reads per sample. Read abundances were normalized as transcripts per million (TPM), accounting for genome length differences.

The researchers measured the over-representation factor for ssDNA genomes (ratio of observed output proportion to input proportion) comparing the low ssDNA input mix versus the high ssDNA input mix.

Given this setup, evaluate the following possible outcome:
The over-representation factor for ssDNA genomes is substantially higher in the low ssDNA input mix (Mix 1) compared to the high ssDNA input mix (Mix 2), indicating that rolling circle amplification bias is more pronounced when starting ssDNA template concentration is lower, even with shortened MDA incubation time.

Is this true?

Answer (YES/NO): YES